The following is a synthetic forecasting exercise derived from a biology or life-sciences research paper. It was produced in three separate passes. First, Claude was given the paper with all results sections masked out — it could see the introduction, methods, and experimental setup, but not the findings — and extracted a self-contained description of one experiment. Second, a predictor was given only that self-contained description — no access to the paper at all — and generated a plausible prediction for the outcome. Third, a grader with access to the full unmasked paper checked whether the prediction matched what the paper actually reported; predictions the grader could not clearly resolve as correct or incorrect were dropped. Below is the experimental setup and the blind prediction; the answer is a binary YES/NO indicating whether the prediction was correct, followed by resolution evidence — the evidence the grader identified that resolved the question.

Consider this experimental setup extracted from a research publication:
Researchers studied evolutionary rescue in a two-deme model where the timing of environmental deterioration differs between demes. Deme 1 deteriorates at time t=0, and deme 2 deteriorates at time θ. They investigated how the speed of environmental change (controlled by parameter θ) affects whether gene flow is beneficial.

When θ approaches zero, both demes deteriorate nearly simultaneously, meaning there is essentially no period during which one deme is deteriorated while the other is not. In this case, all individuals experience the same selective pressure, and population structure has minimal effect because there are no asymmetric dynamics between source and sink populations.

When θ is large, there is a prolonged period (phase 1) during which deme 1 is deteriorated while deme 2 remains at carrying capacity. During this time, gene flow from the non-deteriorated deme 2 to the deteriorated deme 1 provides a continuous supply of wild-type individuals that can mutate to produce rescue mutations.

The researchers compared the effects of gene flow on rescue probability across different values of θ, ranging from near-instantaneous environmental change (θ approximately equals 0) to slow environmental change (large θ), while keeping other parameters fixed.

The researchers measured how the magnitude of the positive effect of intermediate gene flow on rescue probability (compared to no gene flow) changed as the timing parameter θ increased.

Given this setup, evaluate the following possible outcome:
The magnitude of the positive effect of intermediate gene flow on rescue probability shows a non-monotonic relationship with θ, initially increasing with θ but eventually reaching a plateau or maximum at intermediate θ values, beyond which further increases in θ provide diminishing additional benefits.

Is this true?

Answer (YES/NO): NO